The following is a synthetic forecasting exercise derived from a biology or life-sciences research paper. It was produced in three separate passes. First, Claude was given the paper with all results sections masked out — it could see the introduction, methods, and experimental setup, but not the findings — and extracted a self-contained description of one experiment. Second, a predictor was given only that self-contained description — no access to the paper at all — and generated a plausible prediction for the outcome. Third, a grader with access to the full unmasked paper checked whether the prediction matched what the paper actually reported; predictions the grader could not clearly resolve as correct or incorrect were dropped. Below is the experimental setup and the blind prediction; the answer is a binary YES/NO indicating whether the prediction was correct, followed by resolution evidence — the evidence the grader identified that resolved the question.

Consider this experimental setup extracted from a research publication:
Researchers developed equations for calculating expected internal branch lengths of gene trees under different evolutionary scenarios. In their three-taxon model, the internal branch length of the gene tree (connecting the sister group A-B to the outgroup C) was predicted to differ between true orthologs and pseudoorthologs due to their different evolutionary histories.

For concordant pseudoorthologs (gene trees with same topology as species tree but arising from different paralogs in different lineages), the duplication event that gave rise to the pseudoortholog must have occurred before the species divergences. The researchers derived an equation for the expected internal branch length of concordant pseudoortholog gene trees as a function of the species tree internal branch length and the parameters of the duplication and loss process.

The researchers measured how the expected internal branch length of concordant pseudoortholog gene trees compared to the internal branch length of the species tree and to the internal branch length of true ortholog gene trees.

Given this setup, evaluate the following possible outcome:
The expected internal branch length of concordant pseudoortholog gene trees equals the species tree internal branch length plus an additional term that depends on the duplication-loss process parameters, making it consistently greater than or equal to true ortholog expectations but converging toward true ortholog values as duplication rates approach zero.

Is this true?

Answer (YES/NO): NO